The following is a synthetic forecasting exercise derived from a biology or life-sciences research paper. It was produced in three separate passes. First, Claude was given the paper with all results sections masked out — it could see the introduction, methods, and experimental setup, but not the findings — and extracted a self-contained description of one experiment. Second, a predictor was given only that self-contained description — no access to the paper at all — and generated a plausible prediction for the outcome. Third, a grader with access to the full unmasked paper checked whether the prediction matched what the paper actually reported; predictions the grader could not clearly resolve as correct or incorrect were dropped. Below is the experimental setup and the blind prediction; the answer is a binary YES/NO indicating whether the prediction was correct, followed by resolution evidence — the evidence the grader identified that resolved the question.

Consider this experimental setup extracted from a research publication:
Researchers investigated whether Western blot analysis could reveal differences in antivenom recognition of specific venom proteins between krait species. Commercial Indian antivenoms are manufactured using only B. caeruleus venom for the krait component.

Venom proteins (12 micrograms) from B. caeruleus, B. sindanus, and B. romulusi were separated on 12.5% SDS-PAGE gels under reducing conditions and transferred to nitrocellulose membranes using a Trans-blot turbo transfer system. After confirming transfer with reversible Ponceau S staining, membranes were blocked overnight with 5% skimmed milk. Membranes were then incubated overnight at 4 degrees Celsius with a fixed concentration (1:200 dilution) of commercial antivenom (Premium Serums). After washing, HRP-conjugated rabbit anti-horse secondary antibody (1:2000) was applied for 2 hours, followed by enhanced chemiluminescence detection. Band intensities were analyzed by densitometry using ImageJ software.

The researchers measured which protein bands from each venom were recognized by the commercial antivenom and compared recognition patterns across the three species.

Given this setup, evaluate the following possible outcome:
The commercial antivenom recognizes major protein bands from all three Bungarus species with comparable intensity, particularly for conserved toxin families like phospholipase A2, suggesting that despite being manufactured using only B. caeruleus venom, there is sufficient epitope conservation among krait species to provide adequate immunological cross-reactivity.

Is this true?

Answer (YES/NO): NO